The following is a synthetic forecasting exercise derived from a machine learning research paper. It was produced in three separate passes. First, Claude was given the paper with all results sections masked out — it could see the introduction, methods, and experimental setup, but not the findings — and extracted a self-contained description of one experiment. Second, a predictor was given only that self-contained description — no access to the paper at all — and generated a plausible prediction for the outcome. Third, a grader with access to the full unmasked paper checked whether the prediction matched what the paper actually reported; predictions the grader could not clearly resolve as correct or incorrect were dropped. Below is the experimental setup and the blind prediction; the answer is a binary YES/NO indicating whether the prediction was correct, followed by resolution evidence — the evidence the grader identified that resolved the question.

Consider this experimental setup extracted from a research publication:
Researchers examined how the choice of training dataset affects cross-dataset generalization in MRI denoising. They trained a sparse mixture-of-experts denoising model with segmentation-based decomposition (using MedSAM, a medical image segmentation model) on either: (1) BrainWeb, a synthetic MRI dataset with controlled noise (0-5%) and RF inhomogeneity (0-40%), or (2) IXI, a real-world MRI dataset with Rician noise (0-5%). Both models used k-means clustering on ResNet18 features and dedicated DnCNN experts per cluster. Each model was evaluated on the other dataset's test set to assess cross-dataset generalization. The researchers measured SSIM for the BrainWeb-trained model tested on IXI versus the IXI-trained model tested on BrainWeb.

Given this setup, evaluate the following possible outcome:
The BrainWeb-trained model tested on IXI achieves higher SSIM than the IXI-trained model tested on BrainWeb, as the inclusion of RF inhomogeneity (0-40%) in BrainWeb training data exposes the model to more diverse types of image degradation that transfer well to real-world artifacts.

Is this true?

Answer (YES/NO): YES